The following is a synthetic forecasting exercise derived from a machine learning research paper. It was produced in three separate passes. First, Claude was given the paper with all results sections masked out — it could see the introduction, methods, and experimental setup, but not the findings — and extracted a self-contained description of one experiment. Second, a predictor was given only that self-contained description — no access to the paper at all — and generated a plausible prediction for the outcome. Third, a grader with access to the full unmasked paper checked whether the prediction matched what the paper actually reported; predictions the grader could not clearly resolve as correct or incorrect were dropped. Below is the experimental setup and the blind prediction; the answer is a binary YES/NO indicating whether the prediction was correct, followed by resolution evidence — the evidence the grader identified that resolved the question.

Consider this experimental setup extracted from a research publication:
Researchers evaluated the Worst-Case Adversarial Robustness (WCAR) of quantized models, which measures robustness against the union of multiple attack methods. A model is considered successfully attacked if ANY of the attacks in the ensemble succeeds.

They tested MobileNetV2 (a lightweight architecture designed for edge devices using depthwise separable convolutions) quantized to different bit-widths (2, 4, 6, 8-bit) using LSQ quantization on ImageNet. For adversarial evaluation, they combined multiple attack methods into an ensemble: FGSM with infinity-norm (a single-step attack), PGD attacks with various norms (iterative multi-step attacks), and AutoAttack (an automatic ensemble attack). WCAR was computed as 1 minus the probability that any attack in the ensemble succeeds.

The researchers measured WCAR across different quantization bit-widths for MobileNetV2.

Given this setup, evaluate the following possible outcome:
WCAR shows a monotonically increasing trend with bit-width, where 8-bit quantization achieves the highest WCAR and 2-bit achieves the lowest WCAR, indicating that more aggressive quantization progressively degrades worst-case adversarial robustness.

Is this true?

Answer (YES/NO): NO